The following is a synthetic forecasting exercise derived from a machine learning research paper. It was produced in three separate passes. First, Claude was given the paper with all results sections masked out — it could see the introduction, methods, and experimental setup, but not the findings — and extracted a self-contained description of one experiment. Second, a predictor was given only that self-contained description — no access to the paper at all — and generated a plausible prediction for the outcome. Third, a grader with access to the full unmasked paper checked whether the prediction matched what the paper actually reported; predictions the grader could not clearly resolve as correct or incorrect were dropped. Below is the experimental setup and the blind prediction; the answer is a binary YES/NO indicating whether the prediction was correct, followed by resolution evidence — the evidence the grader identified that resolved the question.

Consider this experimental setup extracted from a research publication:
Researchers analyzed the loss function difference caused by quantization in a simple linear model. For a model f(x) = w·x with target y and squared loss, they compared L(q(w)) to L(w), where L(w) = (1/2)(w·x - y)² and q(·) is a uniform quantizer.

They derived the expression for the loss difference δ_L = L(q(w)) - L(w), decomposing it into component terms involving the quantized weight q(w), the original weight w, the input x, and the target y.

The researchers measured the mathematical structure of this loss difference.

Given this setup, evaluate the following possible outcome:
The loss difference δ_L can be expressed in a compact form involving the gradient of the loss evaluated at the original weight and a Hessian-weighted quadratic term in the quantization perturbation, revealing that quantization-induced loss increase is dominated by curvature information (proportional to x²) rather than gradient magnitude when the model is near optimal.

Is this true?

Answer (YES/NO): NO